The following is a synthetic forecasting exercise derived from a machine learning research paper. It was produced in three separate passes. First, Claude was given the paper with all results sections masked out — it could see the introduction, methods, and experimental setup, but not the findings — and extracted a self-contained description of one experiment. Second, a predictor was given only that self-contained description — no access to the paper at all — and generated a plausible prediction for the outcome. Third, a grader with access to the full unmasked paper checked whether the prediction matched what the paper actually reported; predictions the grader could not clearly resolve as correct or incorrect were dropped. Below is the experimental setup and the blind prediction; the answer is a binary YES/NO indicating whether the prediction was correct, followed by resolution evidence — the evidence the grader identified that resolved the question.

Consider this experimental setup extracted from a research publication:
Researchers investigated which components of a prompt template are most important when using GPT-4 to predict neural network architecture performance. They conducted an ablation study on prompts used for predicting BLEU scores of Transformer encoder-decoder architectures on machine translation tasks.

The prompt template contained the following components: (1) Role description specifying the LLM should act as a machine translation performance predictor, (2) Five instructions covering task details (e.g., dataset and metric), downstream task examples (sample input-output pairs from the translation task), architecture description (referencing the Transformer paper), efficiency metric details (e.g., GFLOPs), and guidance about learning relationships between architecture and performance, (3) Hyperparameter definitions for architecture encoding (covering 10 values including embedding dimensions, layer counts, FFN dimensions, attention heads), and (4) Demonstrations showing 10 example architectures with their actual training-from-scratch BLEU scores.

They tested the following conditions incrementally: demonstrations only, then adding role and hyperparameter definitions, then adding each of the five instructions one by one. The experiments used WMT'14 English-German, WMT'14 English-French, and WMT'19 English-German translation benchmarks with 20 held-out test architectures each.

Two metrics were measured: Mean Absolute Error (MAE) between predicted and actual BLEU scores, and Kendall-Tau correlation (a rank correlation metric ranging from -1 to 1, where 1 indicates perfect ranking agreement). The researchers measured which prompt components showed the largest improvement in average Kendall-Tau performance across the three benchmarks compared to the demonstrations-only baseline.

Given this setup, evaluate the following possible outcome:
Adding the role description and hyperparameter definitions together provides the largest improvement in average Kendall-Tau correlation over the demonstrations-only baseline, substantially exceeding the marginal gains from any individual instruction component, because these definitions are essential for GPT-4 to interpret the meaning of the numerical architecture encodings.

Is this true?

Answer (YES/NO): NO